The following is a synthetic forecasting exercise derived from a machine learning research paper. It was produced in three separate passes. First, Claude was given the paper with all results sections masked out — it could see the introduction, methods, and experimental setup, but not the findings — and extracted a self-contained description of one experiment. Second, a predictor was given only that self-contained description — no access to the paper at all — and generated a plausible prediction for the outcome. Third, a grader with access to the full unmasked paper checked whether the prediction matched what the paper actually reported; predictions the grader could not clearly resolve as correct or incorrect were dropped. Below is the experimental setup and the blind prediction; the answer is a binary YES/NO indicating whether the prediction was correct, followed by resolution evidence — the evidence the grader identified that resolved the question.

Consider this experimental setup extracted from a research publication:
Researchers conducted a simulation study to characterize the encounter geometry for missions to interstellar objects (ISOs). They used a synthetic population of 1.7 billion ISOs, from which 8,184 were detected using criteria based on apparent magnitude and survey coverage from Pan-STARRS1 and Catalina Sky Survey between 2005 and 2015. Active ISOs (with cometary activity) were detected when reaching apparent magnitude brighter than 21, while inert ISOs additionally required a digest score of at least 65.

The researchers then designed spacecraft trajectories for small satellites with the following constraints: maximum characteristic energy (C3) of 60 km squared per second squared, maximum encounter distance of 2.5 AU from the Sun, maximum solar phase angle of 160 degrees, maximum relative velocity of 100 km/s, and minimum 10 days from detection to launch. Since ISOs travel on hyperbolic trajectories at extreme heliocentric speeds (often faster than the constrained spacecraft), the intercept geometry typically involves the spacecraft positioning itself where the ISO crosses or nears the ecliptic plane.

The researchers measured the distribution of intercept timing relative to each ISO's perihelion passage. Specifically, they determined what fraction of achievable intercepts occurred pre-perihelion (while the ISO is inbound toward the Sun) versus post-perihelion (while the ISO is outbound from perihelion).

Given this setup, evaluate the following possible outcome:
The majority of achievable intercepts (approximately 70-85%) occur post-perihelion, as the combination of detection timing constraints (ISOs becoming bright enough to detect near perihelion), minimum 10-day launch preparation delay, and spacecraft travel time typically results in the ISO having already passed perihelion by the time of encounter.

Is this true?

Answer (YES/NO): NO